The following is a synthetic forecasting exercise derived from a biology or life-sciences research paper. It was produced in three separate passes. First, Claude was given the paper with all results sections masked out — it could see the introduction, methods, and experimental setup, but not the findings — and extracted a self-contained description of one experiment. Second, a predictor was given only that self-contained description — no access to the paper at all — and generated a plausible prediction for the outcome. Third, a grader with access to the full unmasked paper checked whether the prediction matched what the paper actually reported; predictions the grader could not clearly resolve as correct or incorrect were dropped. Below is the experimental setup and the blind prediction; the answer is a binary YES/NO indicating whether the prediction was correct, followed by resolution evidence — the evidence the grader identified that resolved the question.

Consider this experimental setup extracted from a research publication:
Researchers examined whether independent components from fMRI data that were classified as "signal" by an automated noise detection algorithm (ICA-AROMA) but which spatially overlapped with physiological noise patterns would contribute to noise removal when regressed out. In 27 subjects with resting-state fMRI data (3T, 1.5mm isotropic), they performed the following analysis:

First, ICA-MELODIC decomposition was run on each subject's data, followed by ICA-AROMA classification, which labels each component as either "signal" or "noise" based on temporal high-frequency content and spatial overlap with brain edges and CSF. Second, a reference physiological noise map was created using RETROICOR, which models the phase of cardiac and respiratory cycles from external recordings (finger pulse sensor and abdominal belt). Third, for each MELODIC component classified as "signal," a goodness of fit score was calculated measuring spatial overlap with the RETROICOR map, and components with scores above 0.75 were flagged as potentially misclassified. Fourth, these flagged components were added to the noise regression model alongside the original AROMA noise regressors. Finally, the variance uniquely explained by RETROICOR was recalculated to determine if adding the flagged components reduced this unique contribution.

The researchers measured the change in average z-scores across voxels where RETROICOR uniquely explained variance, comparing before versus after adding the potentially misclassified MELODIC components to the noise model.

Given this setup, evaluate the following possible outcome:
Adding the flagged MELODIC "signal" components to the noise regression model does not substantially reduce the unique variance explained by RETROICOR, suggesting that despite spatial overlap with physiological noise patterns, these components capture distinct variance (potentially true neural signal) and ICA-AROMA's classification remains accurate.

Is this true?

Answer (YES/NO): NO